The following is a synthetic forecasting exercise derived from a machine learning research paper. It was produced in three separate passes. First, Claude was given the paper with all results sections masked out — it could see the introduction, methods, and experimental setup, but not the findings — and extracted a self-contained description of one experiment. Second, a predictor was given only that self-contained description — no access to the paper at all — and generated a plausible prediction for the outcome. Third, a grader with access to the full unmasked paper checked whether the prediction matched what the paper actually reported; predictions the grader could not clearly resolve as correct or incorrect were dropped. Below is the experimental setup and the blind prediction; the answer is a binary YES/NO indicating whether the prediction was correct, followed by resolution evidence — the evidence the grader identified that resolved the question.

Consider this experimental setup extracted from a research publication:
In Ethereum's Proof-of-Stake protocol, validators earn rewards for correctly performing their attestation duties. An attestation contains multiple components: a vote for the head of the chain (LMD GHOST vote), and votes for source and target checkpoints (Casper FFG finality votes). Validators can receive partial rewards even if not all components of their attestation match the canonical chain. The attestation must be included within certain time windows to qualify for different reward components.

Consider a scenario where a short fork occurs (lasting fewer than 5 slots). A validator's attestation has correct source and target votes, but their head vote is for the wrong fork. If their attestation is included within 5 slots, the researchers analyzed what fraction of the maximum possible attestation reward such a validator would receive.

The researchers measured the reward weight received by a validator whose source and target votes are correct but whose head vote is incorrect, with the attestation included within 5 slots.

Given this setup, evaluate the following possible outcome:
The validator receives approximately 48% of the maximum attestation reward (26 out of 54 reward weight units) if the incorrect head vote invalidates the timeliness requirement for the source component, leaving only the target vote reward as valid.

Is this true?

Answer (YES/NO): NO